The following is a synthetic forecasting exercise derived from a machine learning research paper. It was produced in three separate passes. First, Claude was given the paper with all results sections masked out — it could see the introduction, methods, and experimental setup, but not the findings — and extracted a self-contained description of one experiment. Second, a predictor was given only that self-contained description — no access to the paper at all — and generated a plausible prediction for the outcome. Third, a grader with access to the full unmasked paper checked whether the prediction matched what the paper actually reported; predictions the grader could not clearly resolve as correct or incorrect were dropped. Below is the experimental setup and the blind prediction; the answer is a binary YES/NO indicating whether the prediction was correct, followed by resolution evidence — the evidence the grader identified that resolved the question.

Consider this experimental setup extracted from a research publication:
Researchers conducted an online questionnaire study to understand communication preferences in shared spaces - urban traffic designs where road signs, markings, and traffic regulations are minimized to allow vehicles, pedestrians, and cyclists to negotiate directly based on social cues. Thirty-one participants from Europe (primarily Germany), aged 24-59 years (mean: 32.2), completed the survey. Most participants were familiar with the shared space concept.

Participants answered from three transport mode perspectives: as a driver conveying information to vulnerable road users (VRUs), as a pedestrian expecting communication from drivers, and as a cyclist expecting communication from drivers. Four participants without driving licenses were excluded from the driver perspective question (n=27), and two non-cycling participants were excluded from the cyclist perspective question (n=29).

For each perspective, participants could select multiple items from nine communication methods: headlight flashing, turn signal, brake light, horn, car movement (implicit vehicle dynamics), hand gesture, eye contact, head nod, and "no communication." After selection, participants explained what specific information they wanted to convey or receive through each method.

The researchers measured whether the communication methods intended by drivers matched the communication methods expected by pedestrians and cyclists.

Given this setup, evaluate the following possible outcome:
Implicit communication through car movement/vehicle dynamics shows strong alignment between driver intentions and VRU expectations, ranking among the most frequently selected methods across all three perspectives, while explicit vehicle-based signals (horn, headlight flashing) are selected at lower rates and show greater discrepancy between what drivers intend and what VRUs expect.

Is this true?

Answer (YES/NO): NO